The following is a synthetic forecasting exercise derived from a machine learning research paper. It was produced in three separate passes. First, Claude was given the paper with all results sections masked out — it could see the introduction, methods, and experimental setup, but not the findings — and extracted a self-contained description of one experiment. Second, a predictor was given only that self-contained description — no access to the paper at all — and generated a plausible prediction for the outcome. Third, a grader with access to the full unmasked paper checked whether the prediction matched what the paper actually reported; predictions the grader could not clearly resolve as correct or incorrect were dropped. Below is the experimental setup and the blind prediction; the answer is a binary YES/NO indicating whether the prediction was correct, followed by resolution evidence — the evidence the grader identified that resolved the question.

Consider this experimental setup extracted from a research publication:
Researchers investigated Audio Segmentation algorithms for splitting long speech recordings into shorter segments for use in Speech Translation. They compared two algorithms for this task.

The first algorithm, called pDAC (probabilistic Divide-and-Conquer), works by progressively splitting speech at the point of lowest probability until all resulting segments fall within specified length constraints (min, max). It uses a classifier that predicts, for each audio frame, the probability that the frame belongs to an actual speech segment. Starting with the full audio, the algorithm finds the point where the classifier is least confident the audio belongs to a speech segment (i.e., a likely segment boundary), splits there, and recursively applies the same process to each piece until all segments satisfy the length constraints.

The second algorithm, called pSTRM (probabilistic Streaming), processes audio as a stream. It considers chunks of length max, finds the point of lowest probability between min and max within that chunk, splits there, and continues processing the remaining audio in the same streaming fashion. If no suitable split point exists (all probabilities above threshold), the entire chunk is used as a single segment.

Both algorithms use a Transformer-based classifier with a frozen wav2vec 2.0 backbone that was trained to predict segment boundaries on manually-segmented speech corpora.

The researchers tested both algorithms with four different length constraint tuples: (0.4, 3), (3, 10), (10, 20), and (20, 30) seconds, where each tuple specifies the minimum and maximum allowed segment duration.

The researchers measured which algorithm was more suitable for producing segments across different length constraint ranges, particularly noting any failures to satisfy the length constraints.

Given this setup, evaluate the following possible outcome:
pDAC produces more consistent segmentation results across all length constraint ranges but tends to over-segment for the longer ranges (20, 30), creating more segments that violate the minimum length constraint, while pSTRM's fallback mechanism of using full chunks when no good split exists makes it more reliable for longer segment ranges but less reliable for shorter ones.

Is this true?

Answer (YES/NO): NO